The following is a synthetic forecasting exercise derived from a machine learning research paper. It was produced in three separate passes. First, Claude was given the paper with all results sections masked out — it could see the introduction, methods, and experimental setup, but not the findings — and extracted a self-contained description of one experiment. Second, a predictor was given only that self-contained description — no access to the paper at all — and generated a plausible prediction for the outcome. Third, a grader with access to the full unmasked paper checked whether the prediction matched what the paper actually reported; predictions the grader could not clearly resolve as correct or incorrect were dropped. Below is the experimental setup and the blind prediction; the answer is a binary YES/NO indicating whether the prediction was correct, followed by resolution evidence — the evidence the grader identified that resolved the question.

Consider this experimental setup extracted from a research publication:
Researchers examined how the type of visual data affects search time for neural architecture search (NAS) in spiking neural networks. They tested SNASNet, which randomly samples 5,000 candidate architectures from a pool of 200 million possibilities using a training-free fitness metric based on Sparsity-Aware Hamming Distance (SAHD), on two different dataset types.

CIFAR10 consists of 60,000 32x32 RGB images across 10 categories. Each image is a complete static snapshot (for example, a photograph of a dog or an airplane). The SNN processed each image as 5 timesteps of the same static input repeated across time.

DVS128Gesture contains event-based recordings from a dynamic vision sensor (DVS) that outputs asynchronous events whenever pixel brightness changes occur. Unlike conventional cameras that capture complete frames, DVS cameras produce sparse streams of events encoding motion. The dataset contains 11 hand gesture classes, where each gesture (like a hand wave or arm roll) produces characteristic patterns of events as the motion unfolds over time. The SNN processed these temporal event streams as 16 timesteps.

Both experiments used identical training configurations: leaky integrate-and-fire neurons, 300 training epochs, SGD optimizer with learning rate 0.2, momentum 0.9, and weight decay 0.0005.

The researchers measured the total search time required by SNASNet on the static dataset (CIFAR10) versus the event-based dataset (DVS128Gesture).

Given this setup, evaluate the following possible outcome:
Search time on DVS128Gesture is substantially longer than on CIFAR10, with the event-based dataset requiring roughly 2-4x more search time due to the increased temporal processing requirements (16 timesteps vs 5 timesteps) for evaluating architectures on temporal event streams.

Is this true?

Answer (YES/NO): YES